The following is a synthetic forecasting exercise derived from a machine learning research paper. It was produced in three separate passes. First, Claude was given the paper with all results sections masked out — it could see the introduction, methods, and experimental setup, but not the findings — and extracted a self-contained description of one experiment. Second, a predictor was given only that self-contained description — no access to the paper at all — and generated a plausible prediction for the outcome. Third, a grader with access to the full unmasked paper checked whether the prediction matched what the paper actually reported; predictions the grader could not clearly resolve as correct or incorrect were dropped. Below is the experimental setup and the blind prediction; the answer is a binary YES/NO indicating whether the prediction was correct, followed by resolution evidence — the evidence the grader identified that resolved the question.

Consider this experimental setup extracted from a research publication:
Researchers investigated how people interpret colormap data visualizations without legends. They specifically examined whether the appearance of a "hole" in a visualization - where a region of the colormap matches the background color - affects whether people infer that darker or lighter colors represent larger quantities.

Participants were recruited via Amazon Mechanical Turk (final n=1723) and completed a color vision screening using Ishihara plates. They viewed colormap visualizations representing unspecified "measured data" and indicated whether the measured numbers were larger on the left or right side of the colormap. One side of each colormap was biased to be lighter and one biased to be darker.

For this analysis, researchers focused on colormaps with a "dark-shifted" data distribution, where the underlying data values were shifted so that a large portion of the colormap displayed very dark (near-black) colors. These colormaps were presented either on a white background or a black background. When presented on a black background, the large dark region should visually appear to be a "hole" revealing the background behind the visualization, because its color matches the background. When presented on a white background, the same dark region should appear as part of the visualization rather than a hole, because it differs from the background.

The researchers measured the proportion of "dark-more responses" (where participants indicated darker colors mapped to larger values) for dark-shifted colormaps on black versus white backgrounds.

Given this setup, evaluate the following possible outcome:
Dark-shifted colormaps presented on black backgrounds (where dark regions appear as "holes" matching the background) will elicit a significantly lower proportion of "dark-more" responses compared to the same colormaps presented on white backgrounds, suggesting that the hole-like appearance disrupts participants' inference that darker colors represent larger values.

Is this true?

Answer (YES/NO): NO